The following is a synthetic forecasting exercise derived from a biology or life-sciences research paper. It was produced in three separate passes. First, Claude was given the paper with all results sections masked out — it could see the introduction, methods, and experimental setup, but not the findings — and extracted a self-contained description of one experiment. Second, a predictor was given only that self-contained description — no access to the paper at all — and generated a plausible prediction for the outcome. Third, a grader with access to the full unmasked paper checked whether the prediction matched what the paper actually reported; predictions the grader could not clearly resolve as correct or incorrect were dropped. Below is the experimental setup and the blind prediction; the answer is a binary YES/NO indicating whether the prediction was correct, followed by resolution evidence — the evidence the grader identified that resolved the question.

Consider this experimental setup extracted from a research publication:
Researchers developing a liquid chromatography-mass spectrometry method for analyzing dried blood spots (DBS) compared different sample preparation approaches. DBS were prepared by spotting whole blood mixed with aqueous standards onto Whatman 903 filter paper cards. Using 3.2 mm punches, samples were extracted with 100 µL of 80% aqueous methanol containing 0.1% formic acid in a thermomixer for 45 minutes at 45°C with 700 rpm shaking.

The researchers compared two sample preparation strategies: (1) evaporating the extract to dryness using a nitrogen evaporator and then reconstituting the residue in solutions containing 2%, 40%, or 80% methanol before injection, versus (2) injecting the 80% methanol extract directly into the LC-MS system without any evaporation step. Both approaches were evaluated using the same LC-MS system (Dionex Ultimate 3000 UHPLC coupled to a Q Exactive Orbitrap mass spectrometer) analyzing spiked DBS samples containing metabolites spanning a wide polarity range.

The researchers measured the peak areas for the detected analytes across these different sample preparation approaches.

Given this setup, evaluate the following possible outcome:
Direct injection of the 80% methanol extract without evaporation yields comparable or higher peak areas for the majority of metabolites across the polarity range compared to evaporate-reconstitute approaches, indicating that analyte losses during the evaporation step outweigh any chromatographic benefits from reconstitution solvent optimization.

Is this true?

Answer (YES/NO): YES